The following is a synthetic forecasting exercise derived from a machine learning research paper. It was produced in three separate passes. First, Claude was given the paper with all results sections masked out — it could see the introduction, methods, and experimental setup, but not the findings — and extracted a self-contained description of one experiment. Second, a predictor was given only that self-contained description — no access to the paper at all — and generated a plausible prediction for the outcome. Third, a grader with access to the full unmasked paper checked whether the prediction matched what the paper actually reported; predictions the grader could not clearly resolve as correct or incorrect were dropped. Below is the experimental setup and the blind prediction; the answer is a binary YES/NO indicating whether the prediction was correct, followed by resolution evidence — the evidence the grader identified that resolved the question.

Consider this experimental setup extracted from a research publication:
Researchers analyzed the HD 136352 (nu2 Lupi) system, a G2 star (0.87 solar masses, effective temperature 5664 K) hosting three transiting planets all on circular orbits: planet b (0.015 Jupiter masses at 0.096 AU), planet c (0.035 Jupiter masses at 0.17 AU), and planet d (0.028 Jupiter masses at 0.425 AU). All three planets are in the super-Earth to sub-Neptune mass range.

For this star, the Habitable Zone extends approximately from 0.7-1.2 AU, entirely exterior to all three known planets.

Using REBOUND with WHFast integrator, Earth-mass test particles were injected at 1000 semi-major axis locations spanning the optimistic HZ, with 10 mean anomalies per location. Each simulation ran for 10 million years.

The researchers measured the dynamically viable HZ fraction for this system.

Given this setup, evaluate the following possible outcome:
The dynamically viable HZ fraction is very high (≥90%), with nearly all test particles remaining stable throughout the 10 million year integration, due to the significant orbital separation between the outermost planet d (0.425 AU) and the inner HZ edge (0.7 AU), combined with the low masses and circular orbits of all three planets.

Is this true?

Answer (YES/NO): YES